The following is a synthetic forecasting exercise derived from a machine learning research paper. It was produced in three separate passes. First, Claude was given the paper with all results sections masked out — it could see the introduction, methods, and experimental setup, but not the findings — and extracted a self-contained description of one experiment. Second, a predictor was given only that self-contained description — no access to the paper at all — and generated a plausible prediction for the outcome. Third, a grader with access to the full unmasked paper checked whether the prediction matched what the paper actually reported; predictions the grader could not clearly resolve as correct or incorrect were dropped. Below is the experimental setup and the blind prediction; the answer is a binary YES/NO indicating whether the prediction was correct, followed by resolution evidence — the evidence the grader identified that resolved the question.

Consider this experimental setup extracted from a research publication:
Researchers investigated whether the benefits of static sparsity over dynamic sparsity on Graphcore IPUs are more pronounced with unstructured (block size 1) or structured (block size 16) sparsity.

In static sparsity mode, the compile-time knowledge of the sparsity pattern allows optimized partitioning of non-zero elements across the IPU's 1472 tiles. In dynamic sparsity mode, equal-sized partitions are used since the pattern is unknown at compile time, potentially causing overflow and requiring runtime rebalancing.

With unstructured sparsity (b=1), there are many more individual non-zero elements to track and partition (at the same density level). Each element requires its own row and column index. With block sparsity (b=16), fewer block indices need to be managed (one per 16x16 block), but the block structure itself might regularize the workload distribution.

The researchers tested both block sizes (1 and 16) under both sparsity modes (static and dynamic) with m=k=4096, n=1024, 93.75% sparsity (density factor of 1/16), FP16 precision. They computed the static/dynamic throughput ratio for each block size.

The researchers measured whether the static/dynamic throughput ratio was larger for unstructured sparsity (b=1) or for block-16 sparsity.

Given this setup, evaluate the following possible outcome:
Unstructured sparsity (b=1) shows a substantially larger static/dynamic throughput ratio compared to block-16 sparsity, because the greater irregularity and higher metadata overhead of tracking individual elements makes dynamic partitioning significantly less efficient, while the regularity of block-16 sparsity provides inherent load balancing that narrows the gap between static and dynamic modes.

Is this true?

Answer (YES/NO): NO